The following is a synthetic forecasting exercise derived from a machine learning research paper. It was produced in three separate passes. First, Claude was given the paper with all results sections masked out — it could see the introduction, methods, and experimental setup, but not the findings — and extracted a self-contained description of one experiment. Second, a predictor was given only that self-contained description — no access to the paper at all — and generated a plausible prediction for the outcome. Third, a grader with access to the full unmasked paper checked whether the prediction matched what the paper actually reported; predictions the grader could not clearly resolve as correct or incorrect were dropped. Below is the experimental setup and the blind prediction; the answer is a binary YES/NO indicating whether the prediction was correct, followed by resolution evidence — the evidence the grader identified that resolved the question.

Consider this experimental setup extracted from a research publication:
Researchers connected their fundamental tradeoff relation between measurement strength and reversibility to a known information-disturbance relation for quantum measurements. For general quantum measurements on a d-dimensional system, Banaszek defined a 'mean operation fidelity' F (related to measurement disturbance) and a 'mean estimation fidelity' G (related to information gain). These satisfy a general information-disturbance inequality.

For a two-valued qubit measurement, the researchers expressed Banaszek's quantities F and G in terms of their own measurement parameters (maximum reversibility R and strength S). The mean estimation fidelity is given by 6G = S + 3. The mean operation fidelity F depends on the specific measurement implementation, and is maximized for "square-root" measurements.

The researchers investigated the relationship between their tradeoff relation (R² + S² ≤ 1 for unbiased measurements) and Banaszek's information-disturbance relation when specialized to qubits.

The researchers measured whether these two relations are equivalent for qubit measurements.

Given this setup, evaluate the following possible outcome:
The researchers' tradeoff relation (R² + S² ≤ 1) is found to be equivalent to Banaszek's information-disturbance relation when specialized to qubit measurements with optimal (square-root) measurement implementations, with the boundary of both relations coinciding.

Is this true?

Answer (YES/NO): YES